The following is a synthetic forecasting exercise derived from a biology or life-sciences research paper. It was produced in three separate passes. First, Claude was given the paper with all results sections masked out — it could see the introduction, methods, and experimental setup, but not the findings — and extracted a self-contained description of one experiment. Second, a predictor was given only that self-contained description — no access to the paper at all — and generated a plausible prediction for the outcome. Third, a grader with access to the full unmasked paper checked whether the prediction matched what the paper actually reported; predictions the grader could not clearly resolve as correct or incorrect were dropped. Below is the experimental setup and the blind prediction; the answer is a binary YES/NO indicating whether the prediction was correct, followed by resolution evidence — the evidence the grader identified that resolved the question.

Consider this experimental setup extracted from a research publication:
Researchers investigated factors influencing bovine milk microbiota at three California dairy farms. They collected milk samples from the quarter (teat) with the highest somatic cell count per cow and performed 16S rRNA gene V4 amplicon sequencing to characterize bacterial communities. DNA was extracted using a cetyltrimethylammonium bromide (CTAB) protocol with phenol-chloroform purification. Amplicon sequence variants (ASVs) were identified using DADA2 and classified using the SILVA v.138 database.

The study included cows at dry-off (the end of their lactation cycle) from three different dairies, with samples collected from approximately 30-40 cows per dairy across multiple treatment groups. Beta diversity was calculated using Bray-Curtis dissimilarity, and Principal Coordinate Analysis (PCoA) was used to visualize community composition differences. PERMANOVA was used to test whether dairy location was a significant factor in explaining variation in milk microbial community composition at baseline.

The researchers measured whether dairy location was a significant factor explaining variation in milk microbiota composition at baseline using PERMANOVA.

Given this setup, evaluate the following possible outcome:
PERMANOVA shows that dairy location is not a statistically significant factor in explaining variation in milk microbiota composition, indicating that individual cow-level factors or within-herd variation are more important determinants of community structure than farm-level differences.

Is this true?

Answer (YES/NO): NO